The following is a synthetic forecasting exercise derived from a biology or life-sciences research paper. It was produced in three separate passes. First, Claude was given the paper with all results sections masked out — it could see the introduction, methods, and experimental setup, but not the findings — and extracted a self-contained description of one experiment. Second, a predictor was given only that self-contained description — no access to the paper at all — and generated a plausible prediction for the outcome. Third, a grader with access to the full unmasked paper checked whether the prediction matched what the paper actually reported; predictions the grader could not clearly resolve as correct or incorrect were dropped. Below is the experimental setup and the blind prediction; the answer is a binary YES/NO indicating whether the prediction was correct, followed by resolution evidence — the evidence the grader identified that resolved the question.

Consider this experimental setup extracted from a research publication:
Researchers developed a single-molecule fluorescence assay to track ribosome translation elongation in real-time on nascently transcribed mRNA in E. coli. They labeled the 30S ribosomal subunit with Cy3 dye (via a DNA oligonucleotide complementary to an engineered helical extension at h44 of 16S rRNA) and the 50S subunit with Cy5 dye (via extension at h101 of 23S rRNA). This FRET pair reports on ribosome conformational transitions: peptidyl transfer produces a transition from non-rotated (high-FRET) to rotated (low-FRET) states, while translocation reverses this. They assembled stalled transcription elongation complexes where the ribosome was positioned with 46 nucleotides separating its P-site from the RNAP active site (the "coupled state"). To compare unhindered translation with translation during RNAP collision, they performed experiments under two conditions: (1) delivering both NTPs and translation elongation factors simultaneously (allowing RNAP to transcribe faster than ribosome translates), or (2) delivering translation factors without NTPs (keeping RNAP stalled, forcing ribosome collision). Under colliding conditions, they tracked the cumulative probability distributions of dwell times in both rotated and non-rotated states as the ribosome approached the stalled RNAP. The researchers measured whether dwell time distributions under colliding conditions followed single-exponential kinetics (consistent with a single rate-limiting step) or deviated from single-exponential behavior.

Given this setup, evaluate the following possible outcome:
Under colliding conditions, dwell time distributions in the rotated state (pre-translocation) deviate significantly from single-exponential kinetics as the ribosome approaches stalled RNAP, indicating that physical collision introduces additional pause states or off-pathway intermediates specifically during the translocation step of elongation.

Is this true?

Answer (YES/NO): NO